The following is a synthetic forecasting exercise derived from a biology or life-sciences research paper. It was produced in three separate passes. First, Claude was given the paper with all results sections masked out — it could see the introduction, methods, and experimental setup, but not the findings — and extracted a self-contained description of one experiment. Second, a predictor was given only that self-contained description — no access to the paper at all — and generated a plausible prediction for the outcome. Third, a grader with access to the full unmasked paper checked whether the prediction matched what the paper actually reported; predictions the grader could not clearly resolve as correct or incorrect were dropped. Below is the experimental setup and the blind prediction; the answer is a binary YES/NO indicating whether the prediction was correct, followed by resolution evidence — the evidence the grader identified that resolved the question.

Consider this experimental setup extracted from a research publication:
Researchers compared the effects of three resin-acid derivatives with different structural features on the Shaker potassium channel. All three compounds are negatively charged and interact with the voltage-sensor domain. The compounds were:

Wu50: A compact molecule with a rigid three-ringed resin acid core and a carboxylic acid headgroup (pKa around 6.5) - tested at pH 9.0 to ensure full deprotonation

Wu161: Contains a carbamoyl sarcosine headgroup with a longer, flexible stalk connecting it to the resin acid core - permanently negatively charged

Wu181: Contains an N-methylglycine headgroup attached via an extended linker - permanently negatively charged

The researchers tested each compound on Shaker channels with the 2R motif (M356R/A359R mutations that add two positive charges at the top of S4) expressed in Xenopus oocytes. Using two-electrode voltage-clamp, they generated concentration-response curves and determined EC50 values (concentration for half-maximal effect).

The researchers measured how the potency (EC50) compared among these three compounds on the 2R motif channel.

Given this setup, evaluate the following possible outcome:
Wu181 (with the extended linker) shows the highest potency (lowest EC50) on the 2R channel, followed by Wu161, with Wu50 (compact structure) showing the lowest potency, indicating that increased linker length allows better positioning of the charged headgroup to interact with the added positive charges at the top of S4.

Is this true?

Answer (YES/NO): NO